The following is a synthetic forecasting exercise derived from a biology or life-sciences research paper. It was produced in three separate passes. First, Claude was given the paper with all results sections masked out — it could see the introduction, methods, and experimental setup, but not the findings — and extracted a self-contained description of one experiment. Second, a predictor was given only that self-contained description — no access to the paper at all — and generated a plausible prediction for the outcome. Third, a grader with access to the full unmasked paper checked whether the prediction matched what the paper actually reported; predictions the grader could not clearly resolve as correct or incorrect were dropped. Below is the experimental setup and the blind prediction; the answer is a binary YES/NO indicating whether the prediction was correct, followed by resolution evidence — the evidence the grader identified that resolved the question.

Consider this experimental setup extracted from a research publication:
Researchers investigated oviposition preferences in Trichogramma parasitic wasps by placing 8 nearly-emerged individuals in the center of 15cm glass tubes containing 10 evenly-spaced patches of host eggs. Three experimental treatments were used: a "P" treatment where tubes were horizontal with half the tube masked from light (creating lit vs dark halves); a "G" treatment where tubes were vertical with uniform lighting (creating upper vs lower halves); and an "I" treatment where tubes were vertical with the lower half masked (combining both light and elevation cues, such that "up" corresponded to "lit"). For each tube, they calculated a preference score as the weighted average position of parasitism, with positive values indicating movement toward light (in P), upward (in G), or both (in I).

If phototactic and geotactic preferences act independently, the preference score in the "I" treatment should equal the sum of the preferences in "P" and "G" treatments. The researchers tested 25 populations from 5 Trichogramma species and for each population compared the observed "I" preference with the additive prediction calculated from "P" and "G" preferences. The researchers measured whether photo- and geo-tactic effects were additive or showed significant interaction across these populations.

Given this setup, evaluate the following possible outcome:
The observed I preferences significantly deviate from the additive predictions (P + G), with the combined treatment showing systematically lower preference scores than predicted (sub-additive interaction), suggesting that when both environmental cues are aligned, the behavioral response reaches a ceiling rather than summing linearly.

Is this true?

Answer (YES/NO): NO